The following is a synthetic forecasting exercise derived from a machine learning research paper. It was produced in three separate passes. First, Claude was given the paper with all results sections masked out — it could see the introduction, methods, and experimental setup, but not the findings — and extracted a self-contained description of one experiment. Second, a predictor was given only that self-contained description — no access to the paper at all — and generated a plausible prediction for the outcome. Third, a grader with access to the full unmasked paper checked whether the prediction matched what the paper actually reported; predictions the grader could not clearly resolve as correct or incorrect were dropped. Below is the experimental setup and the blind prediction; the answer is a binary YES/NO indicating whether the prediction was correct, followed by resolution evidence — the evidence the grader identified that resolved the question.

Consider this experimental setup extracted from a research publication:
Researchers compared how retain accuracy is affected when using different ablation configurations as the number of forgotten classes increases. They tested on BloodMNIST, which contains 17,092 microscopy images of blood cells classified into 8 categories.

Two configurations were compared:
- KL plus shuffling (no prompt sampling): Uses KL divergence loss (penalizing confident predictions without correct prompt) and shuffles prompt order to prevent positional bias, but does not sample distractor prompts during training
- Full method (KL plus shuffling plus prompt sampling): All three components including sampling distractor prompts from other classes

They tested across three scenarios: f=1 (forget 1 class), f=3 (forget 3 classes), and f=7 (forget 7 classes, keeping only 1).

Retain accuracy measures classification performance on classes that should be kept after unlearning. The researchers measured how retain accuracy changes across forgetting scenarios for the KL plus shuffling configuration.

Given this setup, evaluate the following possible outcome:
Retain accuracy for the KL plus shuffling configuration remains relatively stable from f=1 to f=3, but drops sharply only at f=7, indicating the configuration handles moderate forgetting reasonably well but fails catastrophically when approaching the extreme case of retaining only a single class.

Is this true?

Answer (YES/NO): NO